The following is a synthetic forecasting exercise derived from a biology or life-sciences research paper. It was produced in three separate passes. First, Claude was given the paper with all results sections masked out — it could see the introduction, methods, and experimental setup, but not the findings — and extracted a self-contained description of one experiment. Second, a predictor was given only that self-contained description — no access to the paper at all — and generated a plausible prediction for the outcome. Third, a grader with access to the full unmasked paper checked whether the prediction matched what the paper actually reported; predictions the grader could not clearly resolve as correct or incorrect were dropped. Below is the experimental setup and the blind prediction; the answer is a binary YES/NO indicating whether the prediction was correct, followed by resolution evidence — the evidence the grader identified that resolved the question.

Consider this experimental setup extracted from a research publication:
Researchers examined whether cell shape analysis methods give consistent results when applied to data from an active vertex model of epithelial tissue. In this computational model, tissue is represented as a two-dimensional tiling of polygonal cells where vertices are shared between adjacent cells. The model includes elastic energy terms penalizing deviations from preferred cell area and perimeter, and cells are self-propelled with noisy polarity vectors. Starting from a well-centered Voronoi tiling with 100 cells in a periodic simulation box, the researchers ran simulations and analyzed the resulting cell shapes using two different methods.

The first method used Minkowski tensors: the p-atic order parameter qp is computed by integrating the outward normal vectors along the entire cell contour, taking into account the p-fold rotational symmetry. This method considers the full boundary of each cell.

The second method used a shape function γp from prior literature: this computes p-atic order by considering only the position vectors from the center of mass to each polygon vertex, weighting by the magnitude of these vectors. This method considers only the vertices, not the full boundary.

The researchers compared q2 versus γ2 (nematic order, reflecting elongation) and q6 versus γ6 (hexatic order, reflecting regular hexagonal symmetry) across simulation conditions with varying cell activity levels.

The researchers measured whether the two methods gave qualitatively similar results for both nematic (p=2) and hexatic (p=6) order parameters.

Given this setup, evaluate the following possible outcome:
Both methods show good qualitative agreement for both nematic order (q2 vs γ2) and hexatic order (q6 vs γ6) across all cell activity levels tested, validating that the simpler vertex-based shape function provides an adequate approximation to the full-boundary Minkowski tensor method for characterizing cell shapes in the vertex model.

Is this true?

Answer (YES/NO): NO